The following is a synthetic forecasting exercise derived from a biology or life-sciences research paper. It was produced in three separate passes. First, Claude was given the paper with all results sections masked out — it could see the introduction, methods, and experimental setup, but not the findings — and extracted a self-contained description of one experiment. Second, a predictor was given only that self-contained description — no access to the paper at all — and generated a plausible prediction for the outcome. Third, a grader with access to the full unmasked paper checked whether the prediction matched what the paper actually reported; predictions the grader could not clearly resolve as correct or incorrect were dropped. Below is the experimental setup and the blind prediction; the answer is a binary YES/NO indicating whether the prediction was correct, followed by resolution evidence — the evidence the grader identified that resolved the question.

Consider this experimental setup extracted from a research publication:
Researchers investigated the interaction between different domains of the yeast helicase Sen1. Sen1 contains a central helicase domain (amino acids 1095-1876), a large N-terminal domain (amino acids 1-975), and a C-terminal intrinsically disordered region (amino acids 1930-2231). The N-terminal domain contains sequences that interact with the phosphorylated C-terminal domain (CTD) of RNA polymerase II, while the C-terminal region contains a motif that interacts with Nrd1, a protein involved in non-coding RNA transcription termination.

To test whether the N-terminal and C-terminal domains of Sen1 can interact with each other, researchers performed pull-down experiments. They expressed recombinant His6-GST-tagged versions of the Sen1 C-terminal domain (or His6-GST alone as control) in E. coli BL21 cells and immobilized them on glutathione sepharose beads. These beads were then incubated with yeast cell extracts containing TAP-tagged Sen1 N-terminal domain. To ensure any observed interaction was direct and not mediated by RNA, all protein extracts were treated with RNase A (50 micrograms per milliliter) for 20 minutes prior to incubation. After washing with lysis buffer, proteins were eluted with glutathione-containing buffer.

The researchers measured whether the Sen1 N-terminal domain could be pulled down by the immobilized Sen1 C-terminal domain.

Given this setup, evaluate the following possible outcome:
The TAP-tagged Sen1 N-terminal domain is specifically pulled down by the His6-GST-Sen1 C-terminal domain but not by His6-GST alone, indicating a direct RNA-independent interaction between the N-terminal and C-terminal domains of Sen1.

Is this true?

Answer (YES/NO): YES